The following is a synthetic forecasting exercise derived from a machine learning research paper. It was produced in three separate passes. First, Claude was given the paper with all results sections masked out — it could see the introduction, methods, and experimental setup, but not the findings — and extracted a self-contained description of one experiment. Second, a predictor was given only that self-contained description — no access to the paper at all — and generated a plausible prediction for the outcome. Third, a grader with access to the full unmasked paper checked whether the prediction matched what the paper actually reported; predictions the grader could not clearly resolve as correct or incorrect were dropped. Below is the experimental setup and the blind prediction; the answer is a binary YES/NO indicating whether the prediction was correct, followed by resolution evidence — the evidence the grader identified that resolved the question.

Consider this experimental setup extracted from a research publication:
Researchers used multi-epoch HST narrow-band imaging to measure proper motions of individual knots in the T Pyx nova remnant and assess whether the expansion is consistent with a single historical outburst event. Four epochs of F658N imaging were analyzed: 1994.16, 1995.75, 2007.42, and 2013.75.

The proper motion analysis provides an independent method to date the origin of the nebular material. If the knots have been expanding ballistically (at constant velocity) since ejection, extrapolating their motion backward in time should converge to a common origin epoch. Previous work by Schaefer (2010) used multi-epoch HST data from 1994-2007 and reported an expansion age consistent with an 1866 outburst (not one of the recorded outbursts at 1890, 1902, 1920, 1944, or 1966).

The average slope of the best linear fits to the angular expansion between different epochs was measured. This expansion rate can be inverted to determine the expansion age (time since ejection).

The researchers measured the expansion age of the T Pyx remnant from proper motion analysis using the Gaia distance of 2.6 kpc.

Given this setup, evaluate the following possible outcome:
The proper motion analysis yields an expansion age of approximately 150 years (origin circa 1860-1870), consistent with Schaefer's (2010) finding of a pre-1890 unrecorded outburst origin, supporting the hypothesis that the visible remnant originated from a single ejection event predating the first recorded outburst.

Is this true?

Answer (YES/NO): YES